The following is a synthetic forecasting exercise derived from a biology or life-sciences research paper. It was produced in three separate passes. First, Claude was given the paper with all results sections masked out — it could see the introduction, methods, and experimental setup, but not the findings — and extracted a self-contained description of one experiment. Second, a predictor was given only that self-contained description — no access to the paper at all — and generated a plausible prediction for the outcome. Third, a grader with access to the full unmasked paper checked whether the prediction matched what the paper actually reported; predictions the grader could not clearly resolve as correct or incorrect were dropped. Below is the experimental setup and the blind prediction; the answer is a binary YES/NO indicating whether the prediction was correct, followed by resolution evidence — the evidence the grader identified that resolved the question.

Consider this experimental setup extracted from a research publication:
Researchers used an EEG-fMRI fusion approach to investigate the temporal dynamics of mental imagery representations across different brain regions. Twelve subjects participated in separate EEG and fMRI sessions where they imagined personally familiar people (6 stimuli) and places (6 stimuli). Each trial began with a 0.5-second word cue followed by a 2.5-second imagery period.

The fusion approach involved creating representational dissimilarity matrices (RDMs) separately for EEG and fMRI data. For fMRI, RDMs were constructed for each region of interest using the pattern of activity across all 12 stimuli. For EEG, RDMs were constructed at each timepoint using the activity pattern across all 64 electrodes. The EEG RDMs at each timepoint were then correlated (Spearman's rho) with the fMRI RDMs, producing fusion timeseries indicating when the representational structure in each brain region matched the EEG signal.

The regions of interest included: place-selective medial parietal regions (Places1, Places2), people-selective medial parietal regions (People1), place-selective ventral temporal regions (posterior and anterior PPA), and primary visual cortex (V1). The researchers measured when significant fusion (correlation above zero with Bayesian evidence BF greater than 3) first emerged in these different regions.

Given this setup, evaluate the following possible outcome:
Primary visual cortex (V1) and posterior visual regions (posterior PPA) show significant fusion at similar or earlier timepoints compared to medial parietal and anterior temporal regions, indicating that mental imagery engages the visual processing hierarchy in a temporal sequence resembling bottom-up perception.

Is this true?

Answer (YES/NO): NO